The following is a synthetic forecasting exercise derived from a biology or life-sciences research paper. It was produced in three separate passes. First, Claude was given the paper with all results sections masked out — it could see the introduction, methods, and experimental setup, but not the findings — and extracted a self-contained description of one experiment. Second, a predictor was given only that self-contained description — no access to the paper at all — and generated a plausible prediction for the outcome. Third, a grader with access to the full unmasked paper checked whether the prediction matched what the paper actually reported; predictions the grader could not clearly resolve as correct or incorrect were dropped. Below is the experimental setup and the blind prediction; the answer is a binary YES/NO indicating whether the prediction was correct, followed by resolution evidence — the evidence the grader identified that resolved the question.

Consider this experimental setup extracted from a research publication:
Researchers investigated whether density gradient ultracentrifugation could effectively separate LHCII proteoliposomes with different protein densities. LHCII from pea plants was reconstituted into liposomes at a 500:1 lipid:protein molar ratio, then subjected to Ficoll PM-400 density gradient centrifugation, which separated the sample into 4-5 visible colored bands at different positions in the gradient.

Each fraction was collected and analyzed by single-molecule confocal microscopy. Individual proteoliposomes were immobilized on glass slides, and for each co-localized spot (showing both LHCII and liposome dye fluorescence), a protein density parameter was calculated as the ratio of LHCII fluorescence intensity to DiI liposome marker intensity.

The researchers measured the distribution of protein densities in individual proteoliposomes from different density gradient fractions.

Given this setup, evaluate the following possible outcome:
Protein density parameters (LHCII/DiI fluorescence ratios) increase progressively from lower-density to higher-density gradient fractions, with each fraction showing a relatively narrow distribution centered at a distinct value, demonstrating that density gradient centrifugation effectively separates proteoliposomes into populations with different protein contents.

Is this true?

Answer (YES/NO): NO